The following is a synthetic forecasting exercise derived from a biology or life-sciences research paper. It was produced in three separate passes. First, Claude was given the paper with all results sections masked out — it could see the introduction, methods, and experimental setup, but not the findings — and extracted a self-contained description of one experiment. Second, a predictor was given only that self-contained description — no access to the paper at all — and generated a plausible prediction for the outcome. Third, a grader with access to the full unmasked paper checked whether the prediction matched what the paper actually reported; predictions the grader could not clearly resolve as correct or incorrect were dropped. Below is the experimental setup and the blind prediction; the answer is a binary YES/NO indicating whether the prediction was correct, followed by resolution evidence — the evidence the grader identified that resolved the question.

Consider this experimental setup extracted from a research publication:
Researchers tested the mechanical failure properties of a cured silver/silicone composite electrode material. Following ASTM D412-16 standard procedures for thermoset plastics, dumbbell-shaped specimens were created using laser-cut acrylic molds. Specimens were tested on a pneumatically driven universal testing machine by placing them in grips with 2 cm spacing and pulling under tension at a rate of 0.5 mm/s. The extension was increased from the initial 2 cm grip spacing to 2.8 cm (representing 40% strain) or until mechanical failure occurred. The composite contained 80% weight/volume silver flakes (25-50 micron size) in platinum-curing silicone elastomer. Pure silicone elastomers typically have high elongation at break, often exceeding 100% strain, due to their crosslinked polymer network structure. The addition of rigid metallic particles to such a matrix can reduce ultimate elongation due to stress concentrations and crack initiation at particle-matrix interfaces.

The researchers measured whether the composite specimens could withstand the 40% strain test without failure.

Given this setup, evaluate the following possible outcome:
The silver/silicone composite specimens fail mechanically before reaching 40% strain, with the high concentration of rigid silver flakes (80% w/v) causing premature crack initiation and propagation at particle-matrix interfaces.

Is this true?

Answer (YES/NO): NO